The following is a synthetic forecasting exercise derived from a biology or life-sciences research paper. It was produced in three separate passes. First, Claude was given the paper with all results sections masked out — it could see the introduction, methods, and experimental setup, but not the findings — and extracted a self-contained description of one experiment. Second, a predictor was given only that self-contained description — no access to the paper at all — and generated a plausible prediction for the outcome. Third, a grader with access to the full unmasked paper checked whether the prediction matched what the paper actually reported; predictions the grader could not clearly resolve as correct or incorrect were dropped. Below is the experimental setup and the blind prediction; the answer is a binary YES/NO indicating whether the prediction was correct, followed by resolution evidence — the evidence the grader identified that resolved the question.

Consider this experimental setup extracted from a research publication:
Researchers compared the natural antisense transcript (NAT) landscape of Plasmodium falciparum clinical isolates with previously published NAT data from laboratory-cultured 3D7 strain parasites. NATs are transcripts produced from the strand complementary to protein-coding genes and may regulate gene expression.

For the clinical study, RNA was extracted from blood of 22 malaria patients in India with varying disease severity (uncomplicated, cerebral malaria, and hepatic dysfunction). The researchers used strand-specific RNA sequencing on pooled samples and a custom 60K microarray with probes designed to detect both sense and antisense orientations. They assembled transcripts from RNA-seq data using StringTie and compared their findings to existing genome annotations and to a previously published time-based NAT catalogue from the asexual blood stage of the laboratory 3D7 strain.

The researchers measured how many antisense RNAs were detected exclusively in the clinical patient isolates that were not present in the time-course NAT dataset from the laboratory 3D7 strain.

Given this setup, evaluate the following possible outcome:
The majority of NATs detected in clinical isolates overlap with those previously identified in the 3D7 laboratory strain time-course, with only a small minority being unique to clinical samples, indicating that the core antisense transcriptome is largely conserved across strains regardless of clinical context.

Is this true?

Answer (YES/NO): NO